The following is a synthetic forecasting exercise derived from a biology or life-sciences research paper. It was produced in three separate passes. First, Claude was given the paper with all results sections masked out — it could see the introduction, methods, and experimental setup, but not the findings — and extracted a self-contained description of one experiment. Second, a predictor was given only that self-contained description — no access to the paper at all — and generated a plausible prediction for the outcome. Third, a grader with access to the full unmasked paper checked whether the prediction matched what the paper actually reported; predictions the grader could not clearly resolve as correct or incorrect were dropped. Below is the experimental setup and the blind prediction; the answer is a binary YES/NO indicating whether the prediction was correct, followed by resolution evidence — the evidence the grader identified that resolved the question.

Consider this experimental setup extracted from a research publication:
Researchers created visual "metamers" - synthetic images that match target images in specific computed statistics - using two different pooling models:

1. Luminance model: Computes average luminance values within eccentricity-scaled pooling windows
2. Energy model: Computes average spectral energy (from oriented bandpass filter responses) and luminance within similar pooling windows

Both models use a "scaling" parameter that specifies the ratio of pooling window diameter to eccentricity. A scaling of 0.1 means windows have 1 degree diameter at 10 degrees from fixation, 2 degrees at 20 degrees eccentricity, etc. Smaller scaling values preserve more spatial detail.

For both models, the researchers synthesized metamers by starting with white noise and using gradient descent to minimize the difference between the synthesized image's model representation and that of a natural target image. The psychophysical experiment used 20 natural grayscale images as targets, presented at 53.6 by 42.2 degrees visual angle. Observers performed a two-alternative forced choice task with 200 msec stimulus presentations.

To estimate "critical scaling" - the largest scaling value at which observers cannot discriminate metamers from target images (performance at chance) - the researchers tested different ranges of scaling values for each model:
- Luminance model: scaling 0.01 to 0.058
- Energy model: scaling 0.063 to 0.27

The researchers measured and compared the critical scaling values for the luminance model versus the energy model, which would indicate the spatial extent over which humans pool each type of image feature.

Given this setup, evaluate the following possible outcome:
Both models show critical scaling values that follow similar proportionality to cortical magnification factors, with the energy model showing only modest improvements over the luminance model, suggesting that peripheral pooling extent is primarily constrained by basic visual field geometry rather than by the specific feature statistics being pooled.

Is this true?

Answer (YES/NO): NO